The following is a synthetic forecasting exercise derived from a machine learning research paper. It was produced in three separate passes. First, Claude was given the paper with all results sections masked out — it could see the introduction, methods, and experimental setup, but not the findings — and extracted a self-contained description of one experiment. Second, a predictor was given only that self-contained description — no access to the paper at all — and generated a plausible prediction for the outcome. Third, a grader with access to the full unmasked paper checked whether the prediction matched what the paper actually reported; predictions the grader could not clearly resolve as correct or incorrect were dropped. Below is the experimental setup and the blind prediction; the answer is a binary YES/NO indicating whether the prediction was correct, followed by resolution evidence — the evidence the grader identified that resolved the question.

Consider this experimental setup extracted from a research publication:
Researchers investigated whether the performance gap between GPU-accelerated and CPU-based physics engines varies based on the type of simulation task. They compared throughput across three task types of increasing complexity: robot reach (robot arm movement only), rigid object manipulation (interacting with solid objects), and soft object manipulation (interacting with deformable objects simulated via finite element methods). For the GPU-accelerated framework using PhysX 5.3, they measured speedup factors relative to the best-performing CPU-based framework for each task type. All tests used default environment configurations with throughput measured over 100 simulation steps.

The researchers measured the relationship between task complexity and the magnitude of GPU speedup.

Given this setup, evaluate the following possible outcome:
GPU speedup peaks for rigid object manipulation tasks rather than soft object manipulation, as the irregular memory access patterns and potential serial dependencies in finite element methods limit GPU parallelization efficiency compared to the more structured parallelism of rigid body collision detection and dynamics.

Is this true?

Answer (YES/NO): NO